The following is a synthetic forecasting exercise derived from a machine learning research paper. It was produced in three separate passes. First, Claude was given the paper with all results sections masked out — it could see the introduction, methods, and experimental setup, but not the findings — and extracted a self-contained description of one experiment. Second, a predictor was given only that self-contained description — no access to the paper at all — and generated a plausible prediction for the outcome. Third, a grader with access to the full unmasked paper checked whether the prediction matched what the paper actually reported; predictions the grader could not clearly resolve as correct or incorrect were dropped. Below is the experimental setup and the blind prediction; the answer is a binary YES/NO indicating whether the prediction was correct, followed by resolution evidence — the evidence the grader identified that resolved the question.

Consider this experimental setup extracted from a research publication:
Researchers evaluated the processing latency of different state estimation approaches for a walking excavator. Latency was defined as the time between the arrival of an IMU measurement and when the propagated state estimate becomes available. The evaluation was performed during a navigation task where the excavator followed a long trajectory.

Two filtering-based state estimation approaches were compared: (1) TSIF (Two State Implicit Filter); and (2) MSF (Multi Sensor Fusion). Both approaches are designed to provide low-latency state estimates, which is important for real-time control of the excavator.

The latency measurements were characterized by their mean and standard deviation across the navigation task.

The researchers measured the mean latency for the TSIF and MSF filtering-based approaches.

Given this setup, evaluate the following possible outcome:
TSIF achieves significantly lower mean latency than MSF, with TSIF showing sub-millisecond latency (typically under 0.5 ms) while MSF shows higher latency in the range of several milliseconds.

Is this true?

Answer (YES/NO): NO